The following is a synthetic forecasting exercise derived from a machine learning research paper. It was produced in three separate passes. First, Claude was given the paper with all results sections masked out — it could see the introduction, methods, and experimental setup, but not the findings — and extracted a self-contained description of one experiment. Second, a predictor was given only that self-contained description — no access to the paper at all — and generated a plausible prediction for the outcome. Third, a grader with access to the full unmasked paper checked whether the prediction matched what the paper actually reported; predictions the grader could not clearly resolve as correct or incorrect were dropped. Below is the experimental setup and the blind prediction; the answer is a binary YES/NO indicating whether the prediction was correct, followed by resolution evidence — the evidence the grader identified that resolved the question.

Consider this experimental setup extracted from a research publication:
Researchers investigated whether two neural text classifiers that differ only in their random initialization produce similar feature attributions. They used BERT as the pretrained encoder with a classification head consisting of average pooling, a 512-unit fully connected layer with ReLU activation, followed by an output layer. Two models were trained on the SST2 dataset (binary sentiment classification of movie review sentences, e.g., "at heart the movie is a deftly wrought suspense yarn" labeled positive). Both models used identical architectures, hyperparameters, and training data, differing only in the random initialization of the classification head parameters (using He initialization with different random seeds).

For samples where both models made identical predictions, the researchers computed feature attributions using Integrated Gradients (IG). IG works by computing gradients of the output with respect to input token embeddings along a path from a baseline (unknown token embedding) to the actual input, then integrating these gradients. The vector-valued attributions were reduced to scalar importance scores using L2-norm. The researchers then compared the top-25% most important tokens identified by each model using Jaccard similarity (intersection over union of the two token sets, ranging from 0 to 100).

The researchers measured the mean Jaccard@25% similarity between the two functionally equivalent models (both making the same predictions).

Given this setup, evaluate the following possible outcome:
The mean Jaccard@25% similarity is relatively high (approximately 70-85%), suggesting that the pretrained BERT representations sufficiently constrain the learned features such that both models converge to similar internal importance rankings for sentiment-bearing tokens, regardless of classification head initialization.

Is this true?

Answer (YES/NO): NO